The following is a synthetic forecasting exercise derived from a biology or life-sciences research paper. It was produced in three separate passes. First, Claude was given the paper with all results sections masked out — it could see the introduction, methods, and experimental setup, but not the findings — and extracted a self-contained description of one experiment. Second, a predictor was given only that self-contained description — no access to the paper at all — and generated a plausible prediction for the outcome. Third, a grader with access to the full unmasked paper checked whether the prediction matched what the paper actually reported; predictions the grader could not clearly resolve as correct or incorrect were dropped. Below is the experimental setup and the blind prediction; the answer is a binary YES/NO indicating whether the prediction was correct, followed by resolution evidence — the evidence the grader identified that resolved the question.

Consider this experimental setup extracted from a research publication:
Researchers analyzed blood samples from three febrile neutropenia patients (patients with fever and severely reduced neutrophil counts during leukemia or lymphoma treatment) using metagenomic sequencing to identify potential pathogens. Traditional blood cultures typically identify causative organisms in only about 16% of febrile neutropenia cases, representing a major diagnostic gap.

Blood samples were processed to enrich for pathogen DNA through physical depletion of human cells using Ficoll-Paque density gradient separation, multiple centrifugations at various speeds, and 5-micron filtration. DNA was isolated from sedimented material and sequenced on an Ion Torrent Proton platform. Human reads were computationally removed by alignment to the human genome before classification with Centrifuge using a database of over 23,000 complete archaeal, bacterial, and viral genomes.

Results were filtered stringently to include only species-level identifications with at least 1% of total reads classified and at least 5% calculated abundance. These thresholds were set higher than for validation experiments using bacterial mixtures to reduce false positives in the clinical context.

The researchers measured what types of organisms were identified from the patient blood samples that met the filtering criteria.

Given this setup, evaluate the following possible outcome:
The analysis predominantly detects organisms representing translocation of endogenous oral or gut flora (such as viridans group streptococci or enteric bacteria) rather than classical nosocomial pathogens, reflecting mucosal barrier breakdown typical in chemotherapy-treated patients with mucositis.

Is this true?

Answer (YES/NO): NO